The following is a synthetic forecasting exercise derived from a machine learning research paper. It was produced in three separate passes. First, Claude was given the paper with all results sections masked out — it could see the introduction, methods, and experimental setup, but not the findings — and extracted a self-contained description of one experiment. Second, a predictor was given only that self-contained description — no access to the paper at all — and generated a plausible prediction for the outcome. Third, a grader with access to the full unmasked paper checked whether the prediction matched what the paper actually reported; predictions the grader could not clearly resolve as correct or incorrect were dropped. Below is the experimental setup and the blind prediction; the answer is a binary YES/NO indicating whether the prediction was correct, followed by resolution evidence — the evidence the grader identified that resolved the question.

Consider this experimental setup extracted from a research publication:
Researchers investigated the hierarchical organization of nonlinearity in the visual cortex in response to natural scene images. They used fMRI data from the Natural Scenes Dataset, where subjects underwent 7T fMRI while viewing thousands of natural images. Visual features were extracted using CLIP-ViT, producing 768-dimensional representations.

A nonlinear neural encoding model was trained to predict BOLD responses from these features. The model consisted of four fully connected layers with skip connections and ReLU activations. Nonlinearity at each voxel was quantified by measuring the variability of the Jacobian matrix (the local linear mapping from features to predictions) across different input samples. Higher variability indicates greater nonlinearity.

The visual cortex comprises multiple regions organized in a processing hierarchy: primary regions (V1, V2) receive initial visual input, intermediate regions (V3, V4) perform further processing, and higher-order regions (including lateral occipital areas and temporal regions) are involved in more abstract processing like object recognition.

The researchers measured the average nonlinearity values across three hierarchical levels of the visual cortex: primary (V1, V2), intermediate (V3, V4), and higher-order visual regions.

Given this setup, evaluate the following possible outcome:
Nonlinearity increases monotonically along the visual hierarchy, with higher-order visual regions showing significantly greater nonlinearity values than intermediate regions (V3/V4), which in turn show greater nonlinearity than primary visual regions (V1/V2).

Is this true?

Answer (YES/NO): YES